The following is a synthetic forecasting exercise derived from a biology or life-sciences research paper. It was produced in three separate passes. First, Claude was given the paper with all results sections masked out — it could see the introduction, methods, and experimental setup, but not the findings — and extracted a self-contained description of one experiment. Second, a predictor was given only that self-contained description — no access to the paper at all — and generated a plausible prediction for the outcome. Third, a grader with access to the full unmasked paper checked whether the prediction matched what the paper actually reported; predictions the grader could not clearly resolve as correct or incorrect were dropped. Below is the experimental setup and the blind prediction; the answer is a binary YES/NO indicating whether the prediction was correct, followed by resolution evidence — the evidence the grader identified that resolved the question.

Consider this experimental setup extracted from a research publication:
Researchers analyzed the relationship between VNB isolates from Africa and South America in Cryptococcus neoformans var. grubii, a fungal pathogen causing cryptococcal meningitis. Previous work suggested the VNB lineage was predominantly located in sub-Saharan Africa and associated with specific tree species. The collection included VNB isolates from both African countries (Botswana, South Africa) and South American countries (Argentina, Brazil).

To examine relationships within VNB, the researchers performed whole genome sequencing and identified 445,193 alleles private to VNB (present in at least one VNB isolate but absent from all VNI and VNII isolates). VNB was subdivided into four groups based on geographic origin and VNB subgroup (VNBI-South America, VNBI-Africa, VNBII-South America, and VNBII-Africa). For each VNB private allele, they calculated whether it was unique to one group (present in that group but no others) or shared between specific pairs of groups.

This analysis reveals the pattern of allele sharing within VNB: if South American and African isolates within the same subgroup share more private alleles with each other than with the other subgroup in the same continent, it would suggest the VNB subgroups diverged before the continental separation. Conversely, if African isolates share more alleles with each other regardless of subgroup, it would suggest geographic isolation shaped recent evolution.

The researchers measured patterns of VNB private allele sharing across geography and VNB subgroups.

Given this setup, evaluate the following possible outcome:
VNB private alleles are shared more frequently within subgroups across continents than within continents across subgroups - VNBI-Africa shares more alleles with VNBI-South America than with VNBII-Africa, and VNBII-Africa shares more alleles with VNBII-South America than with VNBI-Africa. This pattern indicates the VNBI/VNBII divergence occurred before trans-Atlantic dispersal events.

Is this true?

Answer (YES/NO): YES